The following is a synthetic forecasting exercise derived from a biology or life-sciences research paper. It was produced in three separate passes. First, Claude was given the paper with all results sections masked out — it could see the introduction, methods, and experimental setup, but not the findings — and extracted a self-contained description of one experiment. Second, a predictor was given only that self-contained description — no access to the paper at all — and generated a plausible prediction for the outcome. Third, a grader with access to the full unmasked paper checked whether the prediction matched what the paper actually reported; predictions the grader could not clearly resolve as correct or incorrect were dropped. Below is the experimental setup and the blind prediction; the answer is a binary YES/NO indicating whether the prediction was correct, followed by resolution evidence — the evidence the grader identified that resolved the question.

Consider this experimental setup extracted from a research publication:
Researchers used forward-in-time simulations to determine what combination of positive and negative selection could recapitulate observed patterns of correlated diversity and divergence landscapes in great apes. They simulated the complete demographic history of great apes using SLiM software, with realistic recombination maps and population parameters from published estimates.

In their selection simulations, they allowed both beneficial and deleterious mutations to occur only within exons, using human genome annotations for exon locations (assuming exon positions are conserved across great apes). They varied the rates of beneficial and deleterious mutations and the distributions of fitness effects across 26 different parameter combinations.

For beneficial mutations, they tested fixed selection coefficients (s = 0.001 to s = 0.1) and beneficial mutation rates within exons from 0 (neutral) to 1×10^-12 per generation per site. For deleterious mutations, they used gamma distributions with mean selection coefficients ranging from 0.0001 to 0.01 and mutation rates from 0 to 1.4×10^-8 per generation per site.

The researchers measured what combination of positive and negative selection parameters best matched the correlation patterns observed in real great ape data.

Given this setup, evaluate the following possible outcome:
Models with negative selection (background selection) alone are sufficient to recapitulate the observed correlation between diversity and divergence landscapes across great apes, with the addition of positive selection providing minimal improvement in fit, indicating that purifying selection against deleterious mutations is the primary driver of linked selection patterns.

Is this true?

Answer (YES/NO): NO